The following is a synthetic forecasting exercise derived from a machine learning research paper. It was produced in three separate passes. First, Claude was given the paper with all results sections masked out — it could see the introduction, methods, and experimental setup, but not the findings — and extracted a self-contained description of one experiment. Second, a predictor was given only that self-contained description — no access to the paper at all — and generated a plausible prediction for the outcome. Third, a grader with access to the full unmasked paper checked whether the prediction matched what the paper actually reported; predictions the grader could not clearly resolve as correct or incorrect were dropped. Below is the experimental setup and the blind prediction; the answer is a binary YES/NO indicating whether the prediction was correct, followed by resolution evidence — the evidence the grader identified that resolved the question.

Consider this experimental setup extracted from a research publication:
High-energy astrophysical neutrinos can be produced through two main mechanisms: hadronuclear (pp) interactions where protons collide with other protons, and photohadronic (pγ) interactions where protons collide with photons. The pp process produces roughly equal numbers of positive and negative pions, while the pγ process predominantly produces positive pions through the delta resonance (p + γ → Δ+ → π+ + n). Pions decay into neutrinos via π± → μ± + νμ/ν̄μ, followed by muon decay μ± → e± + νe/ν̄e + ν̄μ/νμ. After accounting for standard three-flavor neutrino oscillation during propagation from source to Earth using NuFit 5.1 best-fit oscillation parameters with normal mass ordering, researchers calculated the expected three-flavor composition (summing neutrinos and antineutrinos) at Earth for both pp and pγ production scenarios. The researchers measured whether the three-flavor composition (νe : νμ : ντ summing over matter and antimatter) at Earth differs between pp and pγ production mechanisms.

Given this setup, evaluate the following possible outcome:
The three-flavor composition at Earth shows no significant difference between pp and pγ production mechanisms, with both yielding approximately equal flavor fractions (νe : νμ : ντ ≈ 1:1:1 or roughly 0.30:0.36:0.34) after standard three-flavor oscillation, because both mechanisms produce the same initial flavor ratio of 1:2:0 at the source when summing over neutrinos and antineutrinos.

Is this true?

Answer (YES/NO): YES